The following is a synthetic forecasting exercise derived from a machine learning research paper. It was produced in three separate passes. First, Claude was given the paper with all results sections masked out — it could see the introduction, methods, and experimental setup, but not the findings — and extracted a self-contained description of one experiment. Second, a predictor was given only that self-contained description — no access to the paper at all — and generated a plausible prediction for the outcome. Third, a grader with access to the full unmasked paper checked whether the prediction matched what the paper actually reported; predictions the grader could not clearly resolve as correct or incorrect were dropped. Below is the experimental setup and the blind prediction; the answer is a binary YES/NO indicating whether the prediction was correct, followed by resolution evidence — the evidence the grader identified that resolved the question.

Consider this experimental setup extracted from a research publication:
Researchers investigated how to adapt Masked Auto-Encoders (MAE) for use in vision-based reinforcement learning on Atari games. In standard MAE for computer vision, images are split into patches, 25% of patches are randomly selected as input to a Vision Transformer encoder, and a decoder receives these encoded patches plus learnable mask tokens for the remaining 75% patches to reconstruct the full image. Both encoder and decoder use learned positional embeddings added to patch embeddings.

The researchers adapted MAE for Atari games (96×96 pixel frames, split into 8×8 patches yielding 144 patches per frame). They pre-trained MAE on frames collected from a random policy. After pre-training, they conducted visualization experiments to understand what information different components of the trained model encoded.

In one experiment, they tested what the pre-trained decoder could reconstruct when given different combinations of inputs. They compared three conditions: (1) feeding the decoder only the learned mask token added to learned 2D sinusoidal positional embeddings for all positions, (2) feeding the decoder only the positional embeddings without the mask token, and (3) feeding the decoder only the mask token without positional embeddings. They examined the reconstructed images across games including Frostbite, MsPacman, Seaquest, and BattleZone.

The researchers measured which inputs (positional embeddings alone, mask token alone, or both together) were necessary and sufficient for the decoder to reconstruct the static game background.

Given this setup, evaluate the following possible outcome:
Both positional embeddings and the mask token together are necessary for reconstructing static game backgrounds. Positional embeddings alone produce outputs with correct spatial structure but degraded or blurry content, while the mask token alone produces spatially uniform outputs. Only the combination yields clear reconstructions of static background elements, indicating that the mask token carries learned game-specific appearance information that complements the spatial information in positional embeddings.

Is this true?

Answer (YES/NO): NO